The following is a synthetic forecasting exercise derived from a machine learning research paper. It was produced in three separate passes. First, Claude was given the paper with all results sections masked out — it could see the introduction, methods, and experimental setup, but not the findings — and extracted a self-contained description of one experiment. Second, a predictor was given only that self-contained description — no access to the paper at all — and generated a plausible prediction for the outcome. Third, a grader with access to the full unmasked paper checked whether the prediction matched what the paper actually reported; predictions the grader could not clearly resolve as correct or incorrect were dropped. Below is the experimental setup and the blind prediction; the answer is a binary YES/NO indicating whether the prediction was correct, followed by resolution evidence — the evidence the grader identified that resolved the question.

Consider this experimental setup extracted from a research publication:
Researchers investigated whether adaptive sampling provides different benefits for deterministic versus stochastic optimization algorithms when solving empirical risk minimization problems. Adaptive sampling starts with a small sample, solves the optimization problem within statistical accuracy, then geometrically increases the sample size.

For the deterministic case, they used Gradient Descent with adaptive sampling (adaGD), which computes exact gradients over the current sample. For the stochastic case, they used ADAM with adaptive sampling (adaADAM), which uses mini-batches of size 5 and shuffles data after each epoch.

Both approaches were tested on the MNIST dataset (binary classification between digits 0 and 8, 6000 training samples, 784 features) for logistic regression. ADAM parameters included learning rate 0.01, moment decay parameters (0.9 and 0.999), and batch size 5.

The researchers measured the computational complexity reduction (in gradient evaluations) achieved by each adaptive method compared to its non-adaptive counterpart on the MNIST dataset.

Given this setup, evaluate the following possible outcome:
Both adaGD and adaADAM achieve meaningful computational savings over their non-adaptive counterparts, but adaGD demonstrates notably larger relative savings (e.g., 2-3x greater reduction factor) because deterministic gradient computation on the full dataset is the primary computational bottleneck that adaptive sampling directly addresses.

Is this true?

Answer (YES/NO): NO